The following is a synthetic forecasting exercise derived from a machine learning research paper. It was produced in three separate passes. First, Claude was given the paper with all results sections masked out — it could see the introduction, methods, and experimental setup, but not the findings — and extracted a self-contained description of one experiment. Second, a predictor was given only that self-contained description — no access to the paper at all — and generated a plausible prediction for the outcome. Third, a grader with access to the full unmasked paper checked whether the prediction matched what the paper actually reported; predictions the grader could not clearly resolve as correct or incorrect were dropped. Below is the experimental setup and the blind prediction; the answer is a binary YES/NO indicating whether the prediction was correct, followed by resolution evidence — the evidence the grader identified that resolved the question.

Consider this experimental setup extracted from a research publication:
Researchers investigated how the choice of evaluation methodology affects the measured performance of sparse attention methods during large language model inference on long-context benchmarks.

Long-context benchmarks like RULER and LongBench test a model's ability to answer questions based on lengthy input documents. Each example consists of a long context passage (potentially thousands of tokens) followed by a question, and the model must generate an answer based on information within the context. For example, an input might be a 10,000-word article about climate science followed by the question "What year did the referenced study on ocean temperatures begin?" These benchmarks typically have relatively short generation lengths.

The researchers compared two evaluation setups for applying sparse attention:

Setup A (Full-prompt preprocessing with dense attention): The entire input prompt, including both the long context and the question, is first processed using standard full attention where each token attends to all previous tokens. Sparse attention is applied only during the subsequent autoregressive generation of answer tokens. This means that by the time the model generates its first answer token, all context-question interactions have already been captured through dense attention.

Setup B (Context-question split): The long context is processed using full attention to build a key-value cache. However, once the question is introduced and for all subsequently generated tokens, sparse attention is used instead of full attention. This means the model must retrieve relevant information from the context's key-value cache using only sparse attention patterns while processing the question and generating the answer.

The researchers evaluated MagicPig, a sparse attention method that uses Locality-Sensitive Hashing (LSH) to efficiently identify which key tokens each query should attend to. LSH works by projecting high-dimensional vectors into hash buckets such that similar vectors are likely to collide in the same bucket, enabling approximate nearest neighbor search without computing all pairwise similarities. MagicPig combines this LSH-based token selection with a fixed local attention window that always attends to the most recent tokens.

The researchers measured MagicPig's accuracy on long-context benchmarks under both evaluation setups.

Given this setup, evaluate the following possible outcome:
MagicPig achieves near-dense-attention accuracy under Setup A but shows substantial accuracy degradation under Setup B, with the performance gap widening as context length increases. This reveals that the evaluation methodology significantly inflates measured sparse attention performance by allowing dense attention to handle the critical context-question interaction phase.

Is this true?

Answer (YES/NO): YES